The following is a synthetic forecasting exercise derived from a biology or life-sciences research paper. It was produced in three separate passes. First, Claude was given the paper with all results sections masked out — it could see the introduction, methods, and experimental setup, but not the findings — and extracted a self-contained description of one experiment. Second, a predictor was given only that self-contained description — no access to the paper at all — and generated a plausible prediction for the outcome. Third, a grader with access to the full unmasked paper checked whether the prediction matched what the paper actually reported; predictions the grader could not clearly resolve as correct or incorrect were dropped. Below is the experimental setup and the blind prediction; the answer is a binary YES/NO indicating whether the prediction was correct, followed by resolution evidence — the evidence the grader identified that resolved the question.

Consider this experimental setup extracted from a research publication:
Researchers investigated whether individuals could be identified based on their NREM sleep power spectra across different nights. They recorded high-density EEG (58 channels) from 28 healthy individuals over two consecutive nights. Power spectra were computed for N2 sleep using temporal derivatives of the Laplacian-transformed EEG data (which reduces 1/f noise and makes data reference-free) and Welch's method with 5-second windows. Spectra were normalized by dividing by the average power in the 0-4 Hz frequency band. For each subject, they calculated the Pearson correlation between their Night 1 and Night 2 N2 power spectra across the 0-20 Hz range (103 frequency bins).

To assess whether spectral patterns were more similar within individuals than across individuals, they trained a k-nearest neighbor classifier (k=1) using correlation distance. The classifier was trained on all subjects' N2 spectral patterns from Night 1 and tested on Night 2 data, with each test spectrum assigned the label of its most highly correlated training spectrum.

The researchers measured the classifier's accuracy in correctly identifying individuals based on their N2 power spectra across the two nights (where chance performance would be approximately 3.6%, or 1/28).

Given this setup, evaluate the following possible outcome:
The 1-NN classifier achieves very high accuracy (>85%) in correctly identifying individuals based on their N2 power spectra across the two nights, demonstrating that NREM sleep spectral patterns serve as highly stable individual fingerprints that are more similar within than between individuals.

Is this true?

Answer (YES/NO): YES